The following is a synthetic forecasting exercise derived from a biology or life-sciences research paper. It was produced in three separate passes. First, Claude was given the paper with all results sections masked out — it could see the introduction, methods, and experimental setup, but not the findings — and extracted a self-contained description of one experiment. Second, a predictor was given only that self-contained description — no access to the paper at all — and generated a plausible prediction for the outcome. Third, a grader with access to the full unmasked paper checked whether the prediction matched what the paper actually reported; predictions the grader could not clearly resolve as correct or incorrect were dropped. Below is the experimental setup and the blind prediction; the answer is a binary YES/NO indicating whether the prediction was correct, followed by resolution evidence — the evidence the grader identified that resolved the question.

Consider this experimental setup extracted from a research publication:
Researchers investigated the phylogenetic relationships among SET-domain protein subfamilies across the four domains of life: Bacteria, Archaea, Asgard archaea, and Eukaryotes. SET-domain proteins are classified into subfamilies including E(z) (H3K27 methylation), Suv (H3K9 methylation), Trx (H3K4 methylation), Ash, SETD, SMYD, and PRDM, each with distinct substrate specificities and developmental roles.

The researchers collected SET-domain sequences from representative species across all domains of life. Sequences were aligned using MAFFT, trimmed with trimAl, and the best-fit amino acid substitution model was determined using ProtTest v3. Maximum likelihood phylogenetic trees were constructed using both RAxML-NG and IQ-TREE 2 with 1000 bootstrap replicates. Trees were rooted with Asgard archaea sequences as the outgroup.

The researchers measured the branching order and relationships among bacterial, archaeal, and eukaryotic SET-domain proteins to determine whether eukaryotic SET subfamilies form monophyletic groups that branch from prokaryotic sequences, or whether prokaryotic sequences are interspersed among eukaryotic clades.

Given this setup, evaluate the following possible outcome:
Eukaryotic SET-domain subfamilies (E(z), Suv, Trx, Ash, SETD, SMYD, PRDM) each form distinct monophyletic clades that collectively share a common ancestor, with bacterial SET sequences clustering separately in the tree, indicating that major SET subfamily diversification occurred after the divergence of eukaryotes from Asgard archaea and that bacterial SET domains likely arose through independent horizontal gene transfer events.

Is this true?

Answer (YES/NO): NO